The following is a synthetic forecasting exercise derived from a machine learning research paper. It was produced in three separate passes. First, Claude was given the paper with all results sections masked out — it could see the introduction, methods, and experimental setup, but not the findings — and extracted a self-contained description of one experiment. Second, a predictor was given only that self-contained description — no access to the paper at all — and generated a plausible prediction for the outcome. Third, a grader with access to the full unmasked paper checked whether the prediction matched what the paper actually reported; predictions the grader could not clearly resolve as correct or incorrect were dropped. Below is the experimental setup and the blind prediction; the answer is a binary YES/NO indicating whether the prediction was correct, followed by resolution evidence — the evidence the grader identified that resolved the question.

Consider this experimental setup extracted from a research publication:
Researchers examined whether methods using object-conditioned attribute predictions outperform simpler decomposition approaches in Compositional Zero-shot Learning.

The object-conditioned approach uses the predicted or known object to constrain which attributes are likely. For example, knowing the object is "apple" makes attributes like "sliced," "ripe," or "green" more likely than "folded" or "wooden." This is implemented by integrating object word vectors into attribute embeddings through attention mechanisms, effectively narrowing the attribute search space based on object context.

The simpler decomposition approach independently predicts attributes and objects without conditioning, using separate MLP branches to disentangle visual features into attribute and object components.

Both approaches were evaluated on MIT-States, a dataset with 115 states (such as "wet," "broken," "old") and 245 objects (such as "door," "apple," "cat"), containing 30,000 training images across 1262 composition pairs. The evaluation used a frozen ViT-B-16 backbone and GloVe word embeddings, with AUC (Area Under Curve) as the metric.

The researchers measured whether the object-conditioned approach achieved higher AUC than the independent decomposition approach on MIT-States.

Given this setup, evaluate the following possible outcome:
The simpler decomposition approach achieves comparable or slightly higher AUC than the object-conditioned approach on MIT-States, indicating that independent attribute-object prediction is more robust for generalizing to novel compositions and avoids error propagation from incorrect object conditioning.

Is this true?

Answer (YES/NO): YES